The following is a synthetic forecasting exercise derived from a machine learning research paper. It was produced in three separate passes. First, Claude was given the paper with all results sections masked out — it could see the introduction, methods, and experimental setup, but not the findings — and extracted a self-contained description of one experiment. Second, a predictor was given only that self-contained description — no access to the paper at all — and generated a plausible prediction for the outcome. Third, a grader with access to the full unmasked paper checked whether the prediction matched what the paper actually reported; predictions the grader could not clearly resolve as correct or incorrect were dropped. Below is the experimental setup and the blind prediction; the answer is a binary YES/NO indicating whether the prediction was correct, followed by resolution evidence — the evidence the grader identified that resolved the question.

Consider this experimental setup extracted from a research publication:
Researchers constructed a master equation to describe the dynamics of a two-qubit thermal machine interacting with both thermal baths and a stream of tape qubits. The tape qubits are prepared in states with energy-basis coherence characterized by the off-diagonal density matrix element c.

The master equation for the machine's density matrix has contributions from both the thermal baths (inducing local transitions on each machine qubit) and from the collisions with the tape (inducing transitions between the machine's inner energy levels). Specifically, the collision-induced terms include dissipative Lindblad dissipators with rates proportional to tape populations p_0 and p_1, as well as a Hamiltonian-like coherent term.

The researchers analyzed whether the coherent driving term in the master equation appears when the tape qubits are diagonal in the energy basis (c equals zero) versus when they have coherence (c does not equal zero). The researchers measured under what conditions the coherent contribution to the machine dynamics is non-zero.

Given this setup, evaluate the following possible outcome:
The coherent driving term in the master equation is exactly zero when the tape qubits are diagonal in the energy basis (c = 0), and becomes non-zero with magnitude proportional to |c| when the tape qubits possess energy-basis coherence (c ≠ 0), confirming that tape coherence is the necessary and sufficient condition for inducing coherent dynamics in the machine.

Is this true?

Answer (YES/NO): YES